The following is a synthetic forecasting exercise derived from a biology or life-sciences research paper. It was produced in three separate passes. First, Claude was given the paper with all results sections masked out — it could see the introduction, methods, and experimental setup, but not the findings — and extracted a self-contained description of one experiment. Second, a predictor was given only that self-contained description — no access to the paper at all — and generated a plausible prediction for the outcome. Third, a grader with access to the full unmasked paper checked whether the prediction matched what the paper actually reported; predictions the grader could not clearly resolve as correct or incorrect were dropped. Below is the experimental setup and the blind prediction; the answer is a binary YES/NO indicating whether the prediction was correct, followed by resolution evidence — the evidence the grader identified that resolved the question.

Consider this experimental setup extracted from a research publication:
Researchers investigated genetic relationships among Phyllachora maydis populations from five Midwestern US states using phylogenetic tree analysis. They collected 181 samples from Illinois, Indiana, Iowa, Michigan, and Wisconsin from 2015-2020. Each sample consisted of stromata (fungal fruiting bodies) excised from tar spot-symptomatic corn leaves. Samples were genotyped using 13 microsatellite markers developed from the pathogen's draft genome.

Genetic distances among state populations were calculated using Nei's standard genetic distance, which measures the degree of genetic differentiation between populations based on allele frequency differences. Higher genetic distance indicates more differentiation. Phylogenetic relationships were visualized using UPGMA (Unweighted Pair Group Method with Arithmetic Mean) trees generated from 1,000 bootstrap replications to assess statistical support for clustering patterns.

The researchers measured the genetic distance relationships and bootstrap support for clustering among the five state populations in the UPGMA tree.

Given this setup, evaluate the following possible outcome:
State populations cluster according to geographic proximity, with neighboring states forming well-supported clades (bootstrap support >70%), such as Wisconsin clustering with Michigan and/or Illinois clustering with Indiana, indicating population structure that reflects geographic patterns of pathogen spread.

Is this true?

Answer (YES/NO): NO